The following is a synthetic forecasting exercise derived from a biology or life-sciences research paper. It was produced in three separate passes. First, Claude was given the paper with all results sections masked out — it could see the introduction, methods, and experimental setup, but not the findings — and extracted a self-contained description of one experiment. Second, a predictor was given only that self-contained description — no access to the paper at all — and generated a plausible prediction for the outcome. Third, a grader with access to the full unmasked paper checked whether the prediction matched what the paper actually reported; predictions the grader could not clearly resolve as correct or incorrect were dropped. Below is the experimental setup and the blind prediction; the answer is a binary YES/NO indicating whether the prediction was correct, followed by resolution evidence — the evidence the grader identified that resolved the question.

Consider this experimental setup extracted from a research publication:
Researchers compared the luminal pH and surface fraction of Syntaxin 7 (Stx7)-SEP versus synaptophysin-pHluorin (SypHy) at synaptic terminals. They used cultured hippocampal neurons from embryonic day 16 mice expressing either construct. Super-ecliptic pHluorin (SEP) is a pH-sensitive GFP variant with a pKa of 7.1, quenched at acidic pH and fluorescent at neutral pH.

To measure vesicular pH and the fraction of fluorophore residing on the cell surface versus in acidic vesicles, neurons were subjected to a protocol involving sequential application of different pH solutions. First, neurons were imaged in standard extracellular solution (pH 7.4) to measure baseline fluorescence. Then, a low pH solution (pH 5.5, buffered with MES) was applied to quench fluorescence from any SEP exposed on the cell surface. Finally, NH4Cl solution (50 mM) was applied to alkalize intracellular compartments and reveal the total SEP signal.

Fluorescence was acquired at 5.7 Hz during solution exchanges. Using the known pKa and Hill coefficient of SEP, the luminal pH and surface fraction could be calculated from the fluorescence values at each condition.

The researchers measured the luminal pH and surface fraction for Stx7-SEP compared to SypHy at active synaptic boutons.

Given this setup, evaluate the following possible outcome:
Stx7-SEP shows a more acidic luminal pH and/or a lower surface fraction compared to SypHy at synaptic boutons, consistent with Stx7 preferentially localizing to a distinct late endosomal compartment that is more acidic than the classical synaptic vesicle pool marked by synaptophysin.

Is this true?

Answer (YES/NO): NO